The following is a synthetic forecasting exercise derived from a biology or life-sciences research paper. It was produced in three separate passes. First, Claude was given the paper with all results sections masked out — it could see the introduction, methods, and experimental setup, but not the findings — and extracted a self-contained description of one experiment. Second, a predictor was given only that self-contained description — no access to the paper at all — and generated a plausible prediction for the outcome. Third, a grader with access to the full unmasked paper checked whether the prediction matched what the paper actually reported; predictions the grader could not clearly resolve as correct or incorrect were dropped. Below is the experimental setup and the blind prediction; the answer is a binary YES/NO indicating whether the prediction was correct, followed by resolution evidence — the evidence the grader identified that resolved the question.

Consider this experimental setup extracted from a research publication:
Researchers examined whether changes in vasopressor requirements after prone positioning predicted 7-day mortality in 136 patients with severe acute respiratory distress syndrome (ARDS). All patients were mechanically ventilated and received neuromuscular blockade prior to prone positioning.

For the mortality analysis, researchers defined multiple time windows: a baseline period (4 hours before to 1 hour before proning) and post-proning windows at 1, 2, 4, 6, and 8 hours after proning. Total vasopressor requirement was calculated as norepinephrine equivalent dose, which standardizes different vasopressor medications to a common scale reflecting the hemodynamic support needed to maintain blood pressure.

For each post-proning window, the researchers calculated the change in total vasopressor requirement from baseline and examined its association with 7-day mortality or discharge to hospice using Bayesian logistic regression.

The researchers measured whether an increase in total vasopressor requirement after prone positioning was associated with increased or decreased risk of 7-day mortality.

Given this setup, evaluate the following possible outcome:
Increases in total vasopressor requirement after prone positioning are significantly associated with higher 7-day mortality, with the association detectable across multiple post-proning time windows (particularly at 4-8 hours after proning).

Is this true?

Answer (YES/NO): YES